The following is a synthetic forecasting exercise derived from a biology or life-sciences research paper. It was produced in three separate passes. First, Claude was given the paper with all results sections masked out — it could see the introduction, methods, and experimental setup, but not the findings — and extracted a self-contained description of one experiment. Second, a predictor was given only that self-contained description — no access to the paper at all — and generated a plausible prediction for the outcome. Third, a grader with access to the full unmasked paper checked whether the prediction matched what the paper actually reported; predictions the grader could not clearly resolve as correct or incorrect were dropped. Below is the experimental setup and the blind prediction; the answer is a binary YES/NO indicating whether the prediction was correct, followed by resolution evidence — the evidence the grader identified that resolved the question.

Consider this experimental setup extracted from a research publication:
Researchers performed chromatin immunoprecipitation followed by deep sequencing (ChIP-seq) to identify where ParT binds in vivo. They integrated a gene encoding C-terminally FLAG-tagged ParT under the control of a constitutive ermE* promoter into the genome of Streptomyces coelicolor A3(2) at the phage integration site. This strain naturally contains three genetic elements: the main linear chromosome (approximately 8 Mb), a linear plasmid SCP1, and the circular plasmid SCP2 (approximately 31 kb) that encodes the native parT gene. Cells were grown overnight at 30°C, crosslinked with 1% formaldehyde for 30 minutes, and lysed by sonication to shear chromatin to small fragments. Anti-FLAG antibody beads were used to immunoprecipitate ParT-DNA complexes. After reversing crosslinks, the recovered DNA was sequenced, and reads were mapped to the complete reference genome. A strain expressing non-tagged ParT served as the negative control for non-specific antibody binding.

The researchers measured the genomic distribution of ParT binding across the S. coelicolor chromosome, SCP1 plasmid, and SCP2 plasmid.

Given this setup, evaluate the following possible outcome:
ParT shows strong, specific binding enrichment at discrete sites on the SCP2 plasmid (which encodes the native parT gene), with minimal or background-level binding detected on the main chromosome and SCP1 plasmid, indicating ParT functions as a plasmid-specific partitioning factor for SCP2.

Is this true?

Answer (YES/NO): NO